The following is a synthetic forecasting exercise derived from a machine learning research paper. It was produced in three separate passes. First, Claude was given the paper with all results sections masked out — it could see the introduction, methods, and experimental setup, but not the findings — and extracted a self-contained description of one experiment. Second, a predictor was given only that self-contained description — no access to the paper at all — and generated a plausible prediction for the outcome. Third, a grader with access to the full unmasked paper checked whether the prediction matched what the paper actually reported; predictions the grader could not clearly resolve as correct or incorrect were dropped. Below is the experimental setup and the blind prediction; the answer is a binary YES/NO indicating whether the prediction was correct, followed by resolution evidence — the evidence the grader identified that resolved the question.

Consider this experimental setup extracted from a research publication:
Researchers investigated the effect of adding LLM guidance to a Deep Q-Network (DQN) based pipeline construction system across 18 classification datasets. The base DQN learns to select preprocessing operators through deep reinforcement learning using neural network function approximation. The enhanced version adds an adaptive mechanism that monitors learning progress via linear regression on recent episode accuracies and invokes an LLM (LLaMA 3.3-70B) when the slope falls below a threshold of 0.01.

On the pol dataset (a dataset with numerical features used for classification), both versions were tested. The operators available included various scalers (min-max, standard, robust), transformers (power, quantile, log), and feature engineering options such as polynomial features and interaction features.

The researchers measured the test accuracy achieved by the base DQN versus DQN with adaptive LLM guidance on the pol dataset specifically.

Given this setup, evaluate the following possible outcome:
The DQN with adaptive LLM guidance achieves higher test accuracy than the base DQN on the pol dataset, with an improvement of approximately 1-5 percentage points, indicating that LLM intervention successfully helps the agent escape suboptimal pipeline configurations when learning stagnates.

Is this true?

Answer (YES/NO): NO